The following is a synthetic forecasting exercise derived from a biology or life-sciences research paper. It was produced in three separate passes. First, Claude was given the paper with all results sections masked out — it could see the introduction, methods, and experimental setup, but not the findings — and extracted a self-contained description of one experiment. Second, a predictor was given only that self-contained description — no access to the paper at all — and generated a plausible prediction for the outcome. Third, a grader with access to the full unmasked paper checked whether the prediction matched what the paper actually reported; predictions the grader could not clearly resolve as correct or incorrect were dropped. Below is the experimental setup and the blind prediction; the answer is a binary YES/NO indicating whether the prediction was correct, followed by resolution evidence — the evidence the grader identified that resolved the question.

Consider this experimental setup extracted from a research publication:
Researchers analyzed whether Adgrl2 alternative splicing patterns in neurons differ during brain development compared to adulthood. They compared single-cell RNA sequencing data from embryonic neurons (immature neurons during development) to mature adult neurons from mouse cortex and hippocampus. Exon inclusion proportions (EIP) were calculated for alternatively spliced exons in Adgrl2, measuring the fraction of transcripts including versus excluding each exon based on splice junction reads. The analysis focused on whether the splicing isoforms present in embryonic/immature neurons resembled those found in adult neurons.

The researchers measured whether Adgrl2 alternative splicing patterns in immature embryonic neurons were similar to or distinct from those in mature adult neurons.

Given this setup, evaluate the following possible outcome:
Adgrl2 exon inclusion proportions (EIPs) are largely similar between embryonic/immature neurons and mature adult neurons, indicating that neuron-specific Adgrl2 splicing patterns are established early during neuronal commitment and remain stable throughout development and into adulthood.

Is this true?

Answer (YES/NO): NO